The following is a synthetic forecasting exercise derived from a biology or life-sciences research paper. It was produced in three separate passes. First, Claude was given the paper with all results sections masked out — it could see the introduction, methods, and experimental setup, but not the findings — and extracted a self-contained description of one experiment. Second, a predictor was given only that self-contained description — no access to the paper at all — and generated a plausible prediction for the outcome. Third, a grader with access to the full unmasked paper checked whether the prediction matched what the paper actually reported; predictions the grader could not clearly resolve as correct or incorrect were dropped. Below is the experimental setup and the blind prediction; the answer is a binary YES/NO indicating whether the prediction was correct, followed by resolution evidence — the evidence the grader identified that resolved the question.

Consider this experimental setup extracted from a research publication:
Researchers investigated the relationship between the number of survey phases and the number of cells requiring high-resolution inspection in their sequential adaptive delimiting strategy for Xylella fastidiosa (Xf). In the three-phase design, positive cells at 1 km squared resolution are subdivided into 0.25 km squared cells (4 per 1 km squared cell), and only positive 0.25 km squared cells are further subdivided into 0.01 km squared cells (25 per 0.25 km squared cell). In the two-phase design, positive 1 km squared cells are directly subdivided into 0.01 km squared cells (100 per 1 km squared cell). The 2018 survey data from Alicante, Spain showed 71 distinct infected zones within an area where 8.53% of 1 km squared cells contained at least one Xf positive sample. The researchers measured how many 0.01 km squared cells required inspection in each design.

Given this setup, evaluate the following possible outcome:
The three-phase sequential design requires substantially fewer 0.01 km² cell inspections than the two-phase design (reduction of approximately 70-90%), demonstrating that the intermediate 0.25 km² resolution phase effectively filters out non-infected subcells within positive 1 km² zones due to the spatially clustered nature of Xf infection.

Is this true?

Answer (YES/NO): NO